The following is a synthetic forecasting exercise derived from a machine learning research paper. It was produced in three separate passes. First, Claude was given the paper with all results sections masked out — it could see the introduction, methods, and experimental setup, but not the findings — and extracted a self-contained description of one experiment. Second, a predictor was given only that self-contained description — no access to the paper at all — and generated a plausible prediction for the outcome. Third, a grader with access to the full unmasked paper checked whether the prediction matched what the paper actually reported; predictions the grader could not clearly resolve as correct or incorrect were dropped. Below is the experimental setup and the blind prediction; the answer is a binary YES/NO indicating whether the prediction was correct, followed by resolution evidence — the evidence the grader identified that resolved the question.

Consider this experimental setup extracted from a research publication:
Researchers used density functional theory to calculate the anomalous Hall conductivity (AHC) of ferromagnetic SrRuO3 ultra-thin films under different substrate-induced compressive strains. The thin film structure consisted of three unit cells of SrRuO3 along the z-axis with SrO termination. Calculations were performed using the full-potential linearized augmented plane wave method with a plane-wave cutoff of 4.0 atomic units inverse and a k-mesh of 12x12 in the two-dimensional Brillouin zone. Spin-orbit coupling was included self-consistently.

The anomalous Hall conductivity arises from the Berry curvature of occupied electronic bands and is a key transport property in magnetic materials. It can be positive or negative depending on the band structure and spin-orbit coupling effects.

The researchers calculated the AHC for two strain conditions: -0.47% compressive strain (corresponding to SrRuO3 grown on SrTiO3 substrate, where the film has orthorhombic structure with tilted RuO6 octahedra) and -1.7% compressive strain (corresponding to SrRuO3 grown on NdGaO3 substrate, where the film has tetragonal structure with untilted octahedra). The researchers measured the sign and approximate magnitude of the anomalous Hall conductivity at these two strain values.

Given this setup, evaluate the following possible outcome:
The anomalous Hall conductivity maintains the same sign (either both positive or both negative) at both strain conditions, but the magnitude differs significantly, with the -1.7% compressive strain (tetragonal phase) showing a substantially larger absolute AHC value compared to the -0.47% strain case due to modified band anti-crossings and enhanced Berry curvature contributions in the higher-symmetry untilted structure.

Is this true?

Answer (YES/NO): NO